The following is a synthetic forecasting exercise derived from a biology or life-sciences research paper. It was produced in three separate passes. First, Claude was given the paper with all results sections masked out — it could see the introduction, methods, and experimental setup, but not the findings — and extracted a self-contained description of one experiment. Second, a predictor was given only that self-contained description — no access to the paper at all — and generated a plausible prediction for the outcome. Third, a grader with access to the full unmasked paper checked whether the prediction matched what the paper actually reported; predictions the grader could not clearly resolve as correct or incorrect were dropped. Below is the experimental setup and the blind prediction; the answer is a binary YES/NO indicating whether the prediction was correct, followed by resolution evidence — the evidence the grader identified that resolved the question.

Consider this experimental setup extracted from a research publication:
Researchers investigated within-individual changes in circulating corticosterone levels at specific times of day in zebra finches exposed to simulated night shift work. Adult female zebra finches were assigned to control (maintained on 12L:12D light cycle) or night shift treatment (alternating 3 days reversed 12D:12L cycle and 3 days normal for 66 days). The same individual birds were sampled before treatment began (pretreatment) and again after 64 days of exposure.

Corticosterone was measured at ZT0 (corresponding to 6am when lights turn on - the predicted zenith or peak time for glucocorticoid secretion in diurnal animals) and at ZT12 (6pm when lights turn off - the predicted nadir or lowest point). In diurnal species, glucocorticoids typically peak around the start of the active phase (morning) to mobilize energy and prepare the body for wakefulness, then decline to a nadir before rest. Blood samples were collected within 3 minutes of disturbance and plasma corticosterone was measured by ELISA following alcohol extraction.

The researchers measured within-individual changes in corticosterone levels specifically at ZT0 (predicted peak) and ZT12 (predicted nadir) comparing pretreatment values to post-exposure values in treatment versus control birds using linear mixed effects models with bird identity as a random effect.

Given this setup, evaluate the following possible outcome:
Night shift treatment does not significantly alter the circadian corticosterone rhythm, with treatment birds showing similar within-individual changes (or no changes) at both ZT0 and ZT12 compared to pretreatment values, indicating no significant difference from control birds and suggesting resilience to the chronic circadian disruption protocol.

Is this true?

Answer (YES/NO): NO